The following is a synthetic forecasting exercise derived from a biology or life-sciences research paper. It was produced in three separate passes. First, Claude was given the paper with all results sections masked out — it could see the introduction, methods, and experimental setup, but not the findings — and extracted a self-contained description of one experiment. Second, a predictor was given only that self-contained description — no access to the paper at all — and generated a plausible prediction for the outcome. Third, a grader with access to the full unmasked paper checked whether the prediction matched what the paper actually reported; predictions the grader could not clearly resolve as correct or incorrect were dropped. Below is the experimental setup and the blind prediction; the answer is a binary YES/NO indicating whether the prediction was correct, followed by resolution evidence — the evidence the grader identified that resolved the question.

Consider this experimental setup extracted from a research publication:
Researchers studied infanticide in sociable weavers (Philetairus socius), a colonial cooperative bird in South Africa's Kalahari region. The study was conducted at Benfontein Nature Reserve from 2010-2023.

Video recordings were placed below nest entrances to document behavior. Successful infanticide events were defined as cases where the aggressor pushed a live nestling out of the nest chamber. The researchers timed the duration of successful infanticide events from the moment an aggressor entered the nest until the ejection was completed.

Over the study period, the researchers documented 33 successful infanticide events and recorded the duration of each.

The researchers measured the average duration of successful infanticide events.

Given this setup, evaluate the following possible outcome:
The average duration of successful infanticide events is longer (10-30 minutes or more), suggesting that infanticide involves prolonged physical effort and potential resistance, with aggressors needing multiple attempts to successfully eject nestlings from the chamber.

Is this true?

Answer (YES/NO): NO